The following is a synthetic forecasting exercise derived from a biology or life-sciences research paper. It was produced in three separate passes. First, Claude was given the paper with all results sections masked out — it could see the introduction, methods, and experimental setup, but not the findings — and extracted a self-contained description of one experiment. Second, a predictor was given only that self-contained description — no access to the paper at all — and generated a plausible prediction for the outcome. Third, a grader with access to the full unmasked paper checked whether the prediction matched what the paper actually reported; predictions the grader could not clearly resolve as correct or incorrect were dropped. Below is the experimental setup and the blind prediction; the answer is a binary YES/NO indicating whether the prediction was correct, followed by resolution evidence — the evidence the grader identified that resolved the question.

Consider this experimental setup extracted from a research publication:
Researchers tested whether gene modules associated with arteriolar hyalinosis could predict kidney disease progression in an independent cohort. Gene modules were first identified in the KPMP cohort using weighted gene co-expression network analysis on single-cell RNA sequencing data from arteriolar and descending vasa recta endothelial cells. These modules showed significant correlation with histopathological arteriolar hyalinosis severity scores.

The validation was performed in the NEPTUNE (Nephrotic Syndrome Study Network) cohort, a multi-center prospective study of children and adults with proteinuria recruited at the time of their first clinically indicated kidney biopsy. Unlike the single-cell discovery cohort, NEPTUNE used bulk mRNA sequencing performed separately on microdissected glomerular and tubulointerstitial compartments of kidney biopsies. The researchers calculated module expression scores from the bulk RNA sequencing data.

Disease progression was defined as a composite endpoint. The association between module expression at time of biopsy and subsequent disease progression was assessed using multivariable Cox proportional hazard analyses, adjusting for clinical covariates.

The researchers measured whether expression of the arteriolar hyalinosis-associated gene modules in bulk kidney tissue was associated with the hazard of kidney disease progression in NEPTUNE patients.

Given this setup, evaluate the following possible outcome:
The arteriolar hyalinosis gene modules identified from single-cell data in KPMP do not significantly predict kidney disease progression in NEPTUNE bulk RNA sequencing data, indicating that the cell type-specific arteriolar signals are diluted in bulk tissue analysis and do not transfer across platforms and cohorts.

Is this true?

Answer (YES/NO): NO